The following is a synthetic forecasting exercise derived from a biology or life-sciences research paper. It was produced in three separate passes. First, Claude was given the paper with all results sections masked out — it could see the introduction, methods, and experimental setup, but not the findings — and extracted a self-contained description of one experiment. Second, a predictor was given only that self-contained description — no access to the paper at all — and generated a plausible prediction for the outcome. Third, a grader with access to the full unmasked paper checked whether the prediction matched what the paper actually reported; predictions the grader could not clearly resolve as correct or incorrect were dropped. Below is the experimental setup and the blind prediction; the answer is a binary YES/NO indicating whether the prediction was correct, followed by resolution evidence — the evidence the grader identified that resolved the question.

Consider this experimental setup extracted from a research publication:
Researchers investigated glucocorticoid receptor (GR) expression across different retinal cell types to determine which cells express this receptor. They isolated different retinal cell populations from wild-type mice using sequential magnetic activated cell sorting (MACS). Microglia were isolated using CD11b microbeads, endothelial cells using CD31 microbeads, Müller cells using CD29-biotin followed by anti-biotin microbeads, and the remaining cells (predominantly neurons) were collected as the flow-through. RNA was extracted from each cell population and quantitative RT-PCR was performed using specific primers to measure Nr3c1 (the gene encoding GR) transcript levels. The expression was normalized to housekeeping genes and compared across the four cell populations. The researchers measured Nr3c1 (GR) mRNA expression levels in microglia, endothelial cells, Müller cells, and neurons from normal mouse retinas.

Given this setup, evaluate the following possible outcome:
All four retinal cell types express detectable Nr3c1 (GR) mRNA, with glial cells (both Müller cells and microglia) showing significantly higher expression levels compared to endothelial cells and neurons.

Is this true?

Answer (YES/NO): NO